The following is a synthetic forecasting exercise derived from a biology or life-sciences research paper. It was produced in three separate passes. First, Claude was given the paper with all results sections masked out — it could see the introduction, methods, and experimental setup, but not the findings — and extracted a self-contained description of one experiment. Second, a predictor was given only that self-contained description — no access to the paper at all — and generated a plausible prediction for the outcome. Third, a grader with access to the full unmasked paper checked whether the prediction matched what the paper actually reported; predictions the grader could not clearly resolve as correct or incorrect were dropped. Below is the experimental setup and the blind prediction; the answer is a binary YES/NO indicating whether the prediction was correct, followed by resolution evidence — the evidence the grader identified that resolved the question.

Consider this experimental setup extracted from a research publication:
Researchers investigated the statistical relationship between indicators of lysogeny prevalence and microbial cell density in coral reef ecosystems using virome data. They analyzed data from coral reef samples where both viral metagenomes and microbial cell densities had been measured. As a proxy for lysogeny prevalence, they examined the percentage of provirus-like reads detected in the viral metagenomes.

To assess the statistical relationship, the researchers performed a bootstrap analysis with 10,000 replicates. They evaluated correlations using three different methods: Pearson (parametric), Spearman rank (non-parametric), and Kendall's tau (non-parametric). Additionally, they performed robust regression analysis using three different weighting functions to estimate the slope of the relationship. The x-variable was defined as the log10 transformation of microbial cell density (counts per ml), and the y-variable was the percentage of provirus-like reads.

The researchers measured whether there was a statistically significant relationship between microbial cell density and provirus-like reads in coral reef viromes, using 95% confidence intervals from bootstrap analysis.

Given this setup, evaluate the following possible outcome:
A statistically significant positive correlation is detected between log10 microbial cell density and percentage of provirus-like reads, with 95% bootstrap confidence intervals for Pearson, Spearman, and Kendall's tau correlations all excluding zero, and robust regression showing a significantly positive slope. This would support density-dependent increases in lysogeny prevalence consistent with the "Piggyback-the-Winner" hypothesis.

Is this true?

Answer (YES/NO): NO